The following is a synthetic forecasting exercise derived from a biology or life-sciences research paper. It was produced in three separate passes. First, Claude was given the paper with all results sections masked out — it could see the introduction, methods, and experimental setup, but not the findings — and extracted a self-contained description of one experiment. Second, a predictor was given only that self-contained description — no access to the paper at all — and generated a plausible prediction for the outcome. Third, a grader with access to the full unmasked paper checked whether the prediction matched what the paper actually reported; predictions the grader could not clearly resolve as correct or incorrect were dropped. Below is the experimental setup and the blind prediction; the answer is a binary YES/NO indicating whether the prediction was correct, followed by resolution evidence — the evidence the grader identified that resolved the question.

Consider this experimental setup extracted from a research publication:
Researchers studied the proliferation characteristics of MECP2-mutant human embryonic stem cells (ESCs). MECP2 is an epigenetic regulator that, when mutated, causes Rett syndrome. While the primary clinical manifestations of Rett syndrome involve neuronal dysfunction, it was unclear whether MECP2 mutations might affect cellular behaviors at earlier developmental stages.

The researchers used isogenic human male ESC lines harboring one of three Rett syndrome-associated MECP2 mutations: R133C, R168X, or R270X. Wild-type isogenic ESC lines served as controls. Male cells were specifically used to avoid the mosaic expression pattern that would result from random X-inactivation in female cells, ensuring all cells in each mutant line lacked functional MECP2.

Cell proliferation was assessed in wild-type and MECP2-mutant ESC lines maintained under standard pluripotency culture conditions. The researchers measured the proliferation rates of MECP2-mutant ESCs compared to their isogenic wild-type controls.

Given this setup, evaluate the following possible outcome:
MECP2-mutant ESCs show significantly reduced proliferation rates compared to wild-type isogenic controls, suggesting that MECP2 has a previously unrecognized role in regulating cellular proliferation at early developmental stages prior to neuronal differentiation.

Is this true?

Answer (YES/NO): NO